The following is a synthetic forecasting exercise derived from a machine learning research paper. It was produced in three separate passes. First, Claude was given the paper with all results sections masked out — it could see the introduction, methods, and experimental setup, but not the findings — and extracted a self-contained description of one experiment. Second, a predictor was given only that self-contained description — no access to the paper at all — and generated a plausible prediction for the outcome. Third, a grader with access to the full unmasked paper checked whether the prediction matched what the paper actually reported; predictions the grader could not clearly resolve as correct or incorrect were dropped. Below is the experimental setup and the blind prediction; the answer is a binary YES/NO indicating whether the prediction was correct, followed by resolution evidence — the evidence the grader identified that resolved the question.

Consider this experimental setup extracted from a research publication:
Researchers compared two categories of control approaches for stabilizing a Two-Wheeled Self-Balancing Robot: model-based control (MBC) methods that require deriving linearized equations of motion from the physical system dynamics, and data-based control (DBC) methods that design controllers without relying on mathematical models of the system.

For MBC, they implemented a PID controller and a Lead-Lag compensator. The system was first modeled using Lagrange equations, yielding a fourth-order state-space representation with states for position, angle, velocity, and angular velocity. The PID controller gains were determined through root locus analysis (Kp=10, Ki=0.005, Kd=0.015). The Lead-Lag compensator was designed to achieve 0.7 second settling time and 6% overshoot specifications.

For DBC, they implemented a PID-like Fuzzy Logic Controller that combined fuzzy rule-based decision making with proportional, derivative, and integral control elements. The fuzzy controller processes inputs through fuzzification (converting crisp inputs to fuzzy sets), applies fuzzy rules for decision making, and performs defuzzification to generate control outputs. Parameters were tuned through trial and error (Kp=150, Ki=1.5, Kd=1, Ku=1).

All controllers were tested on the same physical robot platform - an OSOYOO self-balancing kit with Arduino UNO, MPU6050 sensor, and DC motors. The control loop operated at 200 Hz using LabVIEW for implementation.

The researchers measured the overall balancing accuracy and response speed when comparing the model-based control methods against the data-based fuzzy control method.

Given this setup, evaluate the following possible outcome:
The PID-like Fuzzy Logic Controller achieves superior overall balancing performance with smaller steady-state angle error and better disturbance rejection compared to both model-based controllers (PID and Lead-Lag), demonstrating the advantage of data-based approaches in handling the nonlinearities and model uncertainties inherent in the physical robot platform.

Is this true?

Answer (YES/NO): NO